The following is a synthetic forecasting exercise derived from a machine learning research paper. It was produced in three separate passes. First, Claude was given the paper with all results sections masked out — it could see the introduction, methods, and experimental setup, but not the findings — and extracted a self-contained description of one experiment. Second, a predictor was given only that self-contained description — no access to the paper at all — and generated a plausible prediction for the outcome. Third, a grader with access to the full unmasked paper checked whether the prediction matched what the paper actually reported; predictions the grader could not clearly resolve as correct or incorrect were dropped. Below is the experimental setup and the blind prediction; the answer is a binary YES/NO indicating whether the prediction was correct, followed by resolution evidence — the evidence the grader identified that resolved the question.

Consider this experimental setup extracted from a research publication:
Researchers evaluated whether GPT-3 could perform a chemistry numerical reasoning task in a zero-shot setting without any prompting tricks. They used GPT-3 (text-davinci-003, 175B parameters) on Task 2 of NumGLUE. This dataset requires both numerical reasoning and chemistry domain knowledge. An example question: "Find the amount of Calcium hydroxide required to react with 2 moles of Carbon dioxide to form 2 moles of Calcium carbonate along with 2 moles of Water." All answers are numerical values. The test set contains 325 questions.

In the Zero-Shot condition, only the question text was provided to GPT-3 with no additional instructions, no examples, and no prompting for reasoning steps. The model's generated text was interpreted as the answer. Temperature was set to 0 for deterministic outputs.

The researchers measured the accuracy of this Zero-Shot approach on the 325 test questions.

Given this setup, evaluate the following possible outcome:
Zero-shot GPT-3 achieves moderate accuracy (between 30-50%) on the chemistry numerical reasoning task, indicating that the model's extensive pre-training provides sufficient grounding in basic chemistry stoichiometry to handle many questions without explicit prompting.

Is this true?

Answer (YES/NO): NO